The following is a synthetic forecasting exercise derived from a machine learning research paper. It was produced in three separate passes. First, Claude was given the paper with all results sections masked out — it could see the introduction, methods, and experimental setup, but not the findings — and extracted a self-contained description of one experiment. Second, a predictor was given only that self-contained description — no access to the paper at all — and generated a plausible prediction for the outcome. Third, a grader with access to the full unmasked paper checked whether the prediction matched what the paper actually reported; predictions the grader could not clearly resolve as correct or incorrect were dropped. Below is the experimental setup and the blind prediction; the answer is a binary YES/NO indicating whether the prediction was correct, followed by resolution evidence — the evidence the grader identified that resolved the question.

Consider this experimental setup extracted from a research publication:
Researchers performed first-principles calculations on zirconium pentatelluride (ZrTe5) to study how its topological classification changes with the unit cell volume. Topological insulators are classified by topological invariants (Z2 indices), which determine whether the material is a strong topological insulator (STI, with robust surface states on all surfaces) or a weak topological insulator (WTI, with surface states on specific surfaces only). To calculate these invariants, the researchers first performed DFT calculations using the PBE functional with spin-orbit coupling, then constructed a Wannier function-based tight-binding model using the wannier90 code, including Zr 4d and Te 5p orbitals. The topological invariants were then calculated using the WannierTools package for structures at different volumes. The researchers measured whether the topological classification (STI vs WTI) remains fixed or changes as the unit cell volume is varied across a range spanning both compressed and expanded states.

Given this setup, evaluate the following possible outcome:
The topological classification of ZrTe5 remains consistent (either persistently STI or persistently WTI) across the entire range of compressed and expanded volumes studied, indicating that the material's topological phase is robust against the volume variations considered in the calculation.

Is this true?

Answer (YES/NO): NO